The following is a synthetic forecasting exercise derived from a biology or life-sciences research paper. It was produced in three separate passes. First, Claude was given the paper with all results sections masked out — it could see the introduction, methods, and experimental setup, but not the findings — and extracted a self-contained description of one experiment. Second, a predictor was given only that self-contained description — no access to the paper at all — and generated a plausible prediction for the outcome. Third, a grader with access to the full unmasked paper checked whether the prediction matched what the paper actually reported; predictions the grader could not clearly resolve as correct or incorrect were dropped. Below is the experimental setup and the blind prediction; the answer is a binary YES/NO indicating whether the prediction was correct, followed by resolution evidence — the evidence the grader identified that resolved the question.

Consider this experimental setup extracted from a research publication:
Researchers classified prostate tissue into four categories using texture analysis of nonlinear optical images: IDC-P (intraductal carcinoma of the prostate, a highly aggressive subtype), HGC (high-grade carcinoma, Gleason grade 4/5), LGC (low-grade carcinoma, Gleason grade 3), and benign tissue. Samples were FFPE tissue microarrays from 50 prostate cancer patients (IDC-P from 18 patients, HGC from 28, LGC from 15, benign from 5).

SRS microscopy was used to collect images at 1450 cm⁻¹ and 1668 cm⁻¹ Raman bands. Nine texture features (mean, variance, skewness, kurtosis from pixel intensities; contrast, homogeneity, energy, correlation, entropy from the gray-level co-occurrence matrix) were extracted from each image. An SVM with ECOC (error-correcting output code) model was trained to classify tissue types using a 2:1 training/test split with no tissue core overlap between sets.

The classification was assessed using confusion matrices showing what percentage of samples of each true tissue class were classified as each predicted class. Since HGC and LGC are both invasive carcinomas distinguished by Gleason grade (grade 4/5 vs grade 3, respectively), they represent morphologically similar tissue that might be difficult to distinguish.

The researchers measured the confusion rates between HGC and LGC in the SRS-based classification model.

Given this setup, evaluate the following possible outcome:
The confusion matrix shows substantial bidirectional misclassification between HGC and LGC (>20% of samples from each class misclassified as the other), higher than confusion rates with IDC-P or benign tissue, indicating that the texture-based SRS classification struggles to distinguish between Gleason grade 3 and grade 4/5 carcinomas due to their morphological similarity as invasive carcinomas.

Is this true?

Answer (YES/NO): NO